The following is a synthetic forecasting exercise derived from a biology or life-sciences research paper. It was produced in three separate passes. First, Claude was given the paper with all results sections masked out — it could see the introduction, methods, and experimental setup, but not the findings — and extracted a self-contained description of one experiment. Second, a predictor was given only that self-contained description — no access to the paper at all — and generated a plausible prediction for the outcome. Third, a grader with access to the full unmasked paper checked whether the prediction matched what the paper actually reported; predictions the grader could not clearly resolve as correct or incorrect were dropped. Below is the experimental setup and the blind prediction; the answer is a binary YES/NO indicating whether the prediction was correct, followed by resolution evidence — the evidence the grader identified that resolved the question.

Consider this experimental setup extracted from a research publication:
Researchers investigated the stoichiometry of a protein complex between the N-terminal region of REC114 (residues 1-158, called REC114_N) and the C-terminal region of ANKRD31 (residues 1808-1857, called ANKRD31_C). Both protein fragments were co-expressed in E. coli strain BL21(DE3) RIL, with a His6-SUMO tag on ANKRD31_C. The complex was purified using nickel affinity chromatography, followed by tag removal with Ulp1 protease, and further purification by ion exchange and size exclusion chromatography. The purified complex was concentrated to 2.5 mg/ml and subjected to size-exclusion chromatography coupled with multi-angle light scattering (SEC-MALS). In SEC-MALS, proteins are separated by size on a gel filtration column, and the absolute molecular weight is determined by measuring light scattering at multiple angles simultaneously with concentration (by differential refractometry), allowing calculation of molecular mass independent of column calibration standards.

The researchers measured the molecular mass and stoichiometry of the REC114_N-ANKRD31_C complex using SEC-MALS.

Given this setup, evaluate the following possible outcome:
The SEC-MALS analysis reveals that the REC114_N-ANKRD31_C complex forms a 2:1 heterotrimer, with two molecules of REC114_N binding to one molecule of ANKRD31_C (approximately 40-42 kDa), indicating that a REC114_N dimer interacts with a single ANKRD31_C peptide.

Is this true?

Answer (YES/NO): NO